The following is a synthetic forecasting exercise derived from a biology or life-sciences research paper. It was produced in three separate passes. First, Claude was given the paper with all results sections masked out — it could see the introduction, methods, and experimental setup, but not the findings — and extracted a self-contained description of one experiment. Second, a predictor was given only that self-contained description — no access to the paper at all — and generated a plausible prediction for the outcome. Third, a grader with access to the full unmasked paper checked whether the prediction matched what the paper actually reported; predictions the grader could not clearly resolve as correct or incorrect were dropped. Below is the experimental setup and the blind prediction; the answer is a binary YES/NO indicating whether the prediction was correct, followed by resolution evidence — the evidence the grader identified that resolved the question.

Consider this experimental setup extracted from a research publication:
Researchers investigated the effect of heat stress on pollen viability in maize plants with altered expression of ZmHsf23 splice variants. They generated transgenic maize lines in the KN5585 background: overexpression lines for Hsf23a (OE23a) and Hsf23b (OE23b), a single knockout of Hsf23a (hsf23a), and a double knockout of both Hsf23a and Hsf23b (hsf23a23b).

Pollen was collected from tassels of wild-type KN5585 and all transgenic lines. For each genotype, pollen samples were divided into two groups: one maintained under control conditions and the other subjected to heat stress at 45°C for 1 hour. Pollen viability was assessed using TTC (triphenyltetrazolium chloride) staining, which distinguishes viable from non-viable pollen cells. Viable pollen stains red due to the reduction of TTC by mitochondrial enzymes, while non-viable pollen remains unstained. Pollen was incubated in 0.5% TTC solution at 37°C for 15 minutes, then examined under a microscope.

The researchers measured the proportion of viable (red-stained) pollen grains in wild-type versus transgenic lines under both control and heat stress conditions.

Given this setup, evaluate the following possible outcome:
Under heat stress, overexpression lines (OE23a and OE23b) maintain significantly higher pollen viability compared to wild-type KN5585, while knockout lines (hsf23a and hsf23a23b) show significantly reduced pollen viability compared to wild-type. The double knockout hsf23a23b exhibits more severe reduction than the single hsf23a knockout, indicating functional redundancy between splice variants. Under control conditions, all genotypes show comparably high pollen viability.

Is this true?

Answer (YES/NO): NO